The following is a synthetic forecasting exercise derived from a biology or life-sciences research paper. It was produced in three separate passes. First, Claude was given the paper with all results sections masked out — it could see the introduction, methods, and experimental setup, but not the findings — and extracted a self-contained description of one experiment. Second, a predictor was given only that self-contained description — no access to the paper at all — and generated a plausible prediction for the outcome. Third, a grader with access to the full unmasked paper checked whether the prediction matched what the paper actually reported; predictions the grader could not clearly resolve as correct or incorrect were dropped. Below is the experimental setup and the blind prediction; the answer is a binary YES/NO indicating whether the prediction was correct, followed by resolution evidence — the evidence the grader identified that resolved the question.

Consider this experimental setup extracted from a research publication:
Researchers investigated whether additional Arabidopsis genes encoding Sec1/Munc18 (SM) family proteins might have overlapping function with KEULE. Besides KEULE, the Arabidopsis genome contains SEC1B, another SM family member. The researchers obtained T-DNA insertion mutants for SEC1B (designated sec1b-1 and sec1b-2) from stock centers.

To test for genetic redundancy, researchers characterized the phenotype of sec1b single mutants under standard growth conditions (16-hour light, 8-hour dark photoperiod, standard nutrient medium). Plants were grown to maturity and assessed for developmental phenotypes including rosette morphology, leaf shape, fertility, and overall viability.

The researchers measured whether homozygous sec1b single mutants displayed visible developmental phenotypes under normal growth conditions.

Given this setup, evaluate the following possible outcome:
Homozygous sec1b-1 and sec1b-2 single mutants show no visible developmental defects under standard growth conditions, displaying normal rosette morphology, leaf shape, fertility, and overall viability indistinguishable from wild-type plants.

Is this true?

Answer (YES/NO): YES